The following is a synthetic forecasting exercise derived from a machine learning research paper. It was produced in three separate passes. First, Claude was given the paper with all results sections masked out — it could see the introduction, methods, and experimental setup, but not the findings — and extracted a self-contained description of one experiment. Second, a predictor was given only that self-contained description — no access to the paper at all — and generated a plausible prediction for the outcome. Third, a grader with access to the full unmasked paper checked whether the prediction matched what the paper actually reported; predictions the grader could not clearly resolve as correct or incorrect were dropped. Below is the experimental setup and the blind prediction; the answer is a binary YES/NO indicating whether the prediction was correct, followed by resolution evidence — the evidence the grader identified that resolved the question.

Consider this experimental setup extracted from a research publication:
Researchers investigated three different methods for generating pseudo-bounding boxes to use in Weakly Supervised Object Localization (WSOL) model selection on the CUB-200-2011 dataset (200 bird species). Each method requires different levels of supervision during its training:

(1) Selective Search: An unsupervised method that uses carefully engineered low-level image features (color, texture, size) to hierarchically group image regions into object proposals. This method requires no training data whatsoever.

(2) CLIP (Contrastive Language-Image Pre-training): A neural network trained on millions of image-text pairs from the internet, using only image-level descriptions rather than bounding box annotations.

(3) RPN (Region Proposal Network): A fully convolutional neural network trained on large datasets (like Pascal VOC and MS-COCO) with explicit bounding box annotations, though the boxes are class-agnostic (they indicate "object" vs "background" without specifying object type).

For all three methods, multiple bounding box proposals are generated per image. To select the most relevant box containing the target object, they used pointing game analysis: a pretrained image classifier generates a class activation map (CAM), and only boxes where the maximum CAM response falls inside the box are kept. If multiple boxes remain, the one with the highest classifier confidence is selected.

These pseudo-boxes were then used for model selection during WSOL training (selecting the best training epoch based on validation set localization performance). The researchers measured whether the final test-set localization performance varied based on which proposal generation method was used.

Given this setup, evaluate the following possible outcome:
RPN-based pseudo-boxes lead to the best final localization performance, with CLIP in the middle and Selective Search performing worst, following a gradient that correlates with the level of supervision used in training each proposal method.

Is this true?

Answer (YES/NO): NO